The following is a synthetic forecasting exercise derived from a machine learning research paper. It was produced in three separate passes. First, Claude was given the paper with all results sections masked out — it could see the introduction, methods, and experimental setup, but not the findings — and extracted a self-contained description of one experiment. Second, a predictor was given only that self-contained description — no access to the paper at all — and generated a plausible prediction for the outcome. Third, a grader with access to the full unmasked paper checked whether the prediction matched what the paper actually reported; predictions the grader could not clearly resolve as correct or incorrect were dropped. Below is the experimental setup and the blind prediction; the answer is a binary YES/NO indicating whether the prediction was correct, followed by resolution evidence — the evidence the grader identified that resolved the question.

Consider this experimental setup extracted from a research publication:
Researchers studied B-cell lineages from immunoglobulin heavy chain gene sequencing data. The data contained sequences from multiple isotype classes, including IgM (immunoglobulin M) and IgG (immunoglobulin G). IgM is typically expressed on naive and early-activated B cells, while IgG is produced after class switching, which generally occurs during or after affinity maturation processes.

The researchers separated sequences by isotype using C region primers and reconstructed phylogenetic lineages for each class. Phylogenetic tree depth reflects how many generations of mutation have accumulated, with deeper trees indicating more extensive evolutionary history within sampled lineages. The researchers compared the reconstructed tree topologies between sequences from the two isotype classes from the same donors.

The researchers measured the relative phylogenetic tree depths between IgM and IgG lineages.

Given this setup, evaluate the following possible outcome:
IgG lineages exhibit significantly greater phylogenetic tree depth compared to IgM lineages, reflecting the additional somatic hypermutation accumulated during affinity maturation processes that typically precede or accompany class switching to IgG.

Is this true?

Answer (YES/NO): YES